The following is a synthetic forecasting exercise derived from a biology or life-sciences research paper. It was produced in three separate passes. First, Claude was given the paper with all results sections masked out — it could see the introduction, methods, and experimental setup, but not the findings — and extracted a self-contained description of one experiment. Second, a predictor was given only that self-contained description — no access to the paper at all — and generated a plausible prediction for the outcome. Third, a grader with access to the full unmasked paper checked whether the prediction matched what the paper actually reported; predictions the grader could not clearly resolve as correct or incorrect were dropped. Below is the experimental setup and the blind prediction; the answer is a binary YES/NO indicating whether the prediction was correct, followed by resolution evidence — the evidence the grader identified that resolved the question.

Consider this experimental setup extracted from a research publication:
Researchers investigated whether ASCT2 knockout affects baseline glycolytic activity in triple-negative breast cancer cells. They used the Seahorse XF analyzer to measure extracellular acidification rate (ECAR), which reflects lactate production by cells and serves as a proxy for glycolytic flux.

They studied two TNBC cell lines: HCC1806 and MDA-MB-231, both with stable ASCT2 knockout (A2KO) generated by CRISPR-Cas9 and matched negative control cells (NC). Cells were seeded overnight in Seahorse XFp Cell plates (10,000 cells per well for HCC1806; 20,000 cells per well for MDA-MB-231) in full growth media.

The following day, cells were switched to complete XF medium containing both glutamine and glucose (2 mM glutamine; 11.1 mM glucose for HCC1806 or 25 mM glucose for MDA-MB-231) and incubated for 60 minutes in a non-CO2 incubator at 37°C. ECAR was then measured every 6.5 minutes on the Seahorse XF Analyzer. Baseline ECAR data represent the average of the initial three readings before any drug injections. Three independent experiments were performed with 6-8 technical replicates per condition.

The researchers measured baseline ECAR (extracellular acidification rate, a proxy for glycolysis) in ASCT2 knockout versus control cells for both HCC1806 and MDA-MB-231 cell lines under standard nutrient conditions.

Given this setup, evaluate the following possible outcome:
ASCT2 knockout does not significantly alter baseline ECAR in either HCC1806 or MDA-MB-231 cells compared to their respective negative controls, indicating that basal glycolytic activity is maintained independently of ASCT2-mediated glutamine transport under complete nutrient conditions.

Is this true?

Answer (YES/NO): NO